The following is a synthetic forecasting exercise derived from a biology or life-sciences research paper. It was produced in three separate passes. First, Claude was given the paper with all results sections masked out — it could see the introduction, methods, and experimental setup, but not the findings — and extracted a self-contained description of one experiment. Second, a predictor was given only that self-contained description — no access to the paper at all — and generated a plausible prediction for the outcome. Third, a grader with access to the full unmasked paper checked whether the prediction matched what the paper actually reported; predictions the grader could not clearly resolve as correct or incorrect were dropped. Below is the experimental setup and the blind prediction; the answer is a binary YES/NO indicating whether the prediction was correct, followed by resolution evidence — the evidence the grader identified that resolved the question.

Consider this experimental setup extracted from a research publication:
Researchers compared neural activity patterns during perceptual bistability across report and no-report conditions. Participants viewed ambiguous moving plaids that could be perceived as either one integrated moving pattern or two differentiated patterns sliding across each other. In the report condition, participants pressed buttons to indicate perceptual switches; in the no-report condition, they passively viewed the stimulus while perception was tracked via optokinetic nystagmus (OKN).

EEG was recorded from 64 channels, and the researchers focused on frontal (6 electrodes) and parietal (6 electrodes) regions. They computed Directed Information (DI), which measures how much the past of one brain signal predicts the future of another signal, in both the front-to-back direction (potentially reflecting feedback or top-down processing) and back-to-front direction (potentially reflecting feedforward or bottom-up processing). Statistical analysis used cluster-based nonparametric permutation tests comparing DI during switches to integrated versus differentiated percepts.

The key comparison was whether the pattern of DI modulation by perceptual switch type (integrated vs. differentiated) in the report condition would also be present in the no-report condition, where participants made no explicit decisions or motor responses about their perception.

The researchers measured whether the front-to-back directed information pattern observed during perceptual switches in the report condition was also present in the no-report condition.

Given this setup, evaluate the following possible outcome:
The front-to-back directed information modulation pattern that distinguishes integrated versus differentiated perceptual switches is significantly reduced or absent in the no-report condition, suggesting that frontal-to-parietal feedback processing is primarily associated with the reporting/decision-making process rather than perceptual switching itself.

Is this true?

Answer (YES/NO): NO